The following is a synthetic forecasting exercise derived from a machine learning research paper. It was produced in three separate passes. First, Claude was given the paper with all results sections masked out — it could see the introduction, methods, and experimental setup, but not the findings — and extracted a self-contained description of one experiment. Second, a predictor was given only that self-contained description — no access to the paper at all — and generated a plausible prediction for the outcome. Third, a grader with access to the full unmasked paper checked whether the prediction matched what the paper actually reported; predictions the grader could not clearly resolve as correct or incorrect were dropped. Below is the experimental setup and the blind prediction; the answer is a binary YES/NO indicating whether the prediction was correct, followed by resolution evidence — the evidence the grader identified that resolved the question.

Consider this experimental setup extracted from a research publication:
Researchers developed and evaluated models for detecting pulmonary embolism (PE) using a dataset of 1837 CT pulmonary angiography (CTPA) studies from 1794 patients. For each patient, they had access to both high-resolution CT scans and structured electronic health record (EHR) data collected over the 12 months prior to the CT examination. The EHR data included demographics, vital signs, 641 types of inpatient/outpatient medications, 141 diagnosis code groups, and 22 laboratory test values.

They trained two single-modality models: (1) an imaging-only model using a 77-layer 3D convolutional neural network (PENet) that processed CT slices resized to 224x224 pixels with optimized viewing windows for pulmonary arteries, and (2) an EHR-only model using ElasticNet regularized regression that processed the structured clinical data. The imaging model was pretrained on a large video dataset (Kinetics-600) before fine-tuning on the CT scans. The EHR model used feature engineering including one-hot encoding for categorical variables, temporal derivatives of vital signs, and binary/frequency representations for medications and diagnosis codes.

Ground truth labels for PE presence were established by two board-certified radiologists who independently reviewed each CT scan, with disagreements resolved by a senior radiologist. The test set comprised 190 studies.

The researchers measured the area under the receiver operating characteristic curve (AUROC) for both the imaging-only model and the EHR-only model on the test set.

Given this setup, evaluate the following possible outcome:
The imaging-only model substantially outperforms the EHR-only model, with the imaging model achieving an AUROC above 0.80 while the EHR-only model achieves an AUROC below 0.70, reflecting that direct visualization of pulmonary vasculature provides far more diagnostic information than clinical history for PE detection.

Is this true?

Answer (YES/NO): NO